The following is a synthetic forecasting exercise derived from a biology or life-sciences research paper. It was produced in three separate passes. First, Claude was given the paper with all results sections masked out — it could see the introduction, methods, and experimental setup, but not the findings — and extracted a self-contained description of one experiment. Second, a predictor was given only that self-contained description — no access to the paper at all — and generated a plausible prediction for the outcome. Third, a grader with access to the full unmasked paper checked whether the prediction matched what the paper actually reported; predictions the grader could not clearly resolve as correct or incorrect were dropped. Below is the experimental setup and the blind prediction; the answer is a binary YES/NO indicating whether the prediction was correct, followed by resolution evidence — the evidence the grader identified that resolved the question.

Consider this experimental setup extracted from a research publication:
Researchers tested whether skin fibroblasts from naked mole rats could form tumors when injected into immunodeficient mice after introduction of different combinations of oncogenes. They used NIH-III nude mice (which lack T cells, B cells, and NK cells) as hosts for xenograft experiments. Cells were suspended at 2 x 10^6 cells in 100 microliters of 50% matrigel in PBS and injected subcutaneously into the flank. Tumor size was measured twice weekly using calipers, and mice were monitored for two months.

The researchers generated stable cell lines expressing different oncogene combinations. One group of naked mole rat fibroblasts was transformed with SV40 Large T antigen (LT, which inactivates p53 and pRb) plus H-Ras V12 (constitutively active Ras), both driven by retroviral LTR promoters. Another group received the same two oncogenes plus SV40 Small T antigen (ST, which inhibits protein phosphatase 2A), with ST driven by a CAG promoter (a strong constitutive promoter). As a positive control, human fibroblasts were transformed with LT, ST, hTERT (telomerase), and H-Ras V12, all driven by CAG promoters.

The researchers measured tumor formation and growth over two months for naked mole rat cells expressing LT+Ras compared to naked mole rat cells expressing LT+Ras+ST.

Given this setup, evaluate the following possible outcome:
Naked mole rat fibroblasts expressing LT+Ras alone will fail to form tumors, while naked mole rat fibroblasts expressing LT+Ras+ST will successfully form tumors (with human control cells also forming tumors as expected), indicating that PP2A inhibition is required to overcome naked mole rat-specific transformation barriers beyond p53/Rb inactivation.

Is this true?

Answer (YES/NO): NO